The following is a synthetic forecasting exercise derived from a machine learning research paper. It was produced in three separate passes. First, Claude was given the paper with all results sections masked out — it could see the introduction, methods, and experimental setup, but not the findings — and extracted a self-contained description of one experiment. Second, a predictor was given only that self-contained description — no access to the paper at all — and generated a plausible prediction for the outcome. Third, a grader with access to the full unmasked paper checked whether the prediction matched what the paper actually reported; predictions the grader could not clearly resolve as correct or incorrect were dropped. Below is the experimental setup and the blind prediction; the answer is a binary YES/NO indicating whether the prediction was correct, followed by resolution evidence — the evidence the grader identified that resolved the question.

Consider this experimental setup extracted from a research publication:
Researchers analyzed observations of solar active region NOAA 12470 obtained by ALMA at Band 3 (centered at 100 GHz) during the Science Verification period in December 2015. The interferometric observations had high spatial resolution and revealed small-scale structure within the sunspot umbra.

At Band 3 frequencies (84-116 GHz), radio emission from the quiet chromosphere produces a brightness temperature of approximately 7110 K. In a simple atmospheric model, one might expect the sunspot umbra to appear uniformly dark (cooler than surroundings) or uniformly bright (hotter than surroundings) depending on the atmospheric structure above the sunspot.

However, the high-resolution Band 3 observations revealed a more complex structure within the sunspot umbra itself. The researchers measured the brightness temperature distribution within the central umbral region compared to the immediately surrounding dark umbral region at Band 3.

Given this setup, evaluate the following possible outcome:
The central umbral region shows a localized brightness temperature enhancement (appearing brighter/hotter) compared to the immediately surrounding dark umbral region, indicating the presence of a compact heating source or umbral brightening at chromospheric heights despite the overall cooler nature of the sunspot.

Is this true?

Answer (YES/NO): YES